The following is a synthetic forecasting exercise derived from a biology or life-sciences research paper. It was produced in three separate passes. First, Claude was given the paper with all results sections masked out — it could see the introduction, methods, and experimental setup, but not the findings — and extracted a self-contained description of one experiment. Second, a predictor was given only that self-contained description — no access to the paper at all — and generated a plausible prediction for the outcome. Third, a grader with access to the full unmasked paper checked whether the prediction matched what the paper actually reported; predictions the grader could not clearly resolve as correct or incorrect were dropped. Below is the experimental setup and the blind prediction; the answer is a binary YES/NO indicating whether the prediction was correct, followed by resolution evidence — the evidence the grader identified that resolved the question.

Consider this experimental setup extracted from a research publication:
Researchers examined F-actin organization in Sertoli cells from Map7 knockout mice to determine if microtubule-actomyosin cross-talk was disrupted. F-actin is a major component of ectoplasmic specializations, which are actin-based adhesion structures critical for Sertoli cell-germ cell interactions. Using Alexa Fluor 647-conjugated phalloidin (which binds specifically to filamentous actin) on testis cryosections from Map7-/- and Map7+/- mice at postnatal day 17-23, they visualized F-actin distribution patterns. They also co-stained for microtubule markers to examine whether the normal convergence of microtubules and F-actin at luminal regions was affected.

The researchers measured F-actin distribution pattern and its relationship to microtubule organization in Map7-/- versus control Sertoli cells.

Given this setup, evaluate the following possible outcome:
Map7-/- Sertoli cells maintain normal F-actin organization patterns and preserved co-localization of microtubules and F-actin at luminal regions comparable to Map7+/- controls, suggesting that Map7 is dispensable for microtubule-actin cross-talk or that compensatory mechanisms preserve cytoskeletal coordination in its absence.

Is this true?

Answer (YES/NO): NO